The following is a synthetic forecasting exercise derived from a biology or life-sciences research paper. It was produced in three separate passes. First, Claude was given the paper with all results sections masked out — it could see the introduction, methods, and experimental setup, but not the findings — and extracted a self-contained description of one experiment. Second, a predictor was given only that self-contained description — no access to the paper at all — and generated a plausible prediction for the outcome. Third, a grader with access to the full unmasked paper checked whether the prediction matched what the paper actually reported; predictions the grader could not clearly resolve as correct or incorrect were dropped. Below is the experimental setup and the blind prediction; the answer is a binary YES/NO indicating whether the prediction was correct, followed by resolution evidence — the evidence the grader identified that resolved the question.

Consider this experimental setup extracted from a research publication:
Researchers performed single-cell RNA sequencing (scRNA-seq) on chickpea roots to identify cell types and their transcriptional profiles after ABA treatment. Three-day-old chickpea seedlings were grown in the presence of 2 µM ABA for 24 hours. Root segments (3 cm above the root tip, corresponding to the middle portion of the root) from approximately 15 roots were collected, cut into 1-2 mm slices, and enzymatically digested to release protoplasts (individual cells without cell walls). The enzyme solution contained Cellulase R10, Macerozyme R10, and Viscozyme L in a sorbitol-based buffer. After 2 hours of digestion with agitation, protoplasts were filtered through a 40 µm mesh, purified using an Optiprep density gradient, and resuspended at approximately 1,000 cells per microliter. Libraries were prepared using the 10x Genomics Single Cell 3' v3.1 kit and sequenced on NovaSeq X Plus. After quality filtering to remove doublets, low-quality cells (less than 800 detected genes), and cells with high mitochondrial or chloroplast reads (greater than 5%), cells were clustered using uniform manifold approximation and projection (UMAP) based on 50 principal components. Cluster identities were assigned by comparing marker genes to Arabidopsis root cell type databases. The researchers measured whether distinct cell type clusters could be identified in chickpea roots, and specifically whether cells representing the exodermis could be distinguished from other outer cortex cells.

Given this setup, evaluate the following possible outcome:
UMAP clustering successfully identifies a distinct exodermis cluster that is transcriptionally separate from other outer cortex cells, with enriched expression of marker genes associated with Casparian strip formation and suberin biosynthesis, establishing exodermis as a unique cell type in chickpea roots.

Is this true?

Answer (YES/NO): NO